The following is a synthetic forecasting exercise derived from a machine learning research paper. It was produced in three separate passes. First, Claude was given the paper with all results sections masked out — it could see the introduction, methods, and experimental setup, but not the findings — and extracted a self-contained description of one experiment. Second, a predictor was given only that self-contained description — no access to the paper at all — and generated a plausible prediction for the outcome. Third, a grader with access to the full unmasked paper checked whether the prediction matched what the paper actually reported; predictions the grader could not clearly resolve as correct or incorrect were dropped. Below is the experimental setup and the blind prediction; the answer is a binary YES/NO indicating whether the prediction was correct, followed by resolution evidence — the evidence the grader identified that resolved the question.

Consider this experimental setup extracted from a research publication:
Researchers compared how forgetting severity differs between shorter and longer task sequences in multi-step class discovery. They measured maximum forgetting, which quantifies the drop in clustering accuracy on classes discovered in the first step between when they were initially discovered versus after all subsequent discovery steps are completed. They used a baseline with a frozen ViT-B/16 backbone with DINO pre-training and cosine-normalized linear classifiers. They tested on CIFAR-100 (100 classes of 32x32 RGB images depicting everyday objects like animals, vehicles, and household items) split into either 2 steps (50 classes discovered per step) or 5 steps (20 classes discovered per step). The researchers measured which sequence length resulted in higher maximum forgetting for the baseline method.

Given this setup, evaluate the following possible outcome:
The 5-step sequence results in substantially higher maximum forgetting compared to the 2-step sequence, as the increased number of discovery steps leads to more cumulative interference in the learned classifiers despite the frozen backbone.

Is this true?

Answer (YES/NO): YES